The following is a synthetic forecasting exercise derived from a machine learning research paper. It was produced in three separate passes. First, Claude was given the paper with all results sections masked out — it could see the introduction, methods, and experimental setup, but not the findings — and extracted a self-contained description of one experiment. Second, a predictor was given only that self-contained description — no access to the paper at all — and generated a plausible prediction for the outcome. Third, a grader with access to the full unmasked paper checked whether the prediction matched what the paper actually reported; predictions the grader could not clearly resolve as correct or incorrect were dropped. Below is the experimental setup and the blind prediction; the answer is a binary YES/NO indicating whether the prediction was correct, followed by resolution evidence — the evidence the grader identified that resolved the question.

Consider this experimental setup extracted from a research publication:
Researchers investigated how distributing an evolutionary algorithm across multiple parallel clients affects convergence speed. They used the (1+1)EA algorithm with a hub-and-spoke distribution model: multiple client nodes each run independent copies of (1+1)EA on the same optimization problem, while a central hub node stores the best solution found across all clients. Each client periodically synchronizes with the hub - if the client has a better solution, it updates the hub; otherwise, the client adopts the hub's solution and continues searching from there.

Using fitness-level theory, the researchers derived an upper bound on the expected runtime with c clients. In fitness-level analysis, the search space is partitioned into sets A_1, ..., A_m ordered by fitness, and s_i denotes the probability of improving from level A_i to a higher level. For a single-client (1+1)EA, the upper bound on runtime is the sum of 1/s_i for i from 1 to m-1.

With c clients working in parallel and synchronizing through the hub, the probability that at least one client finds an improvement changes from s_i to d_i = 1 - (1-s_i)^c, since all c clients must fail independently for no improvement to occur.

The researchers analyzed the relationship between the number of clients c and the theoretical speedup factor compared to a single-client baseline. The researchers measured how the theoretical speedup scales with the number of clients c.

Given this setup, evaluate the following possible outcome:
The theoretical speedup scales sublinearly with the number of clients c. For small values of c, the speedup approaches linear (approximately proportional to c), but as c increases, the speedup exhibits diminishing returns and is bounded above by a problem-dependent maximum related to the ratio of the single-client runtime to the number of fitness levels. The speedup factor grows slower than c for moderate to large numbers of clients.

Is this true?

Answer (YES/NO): NO